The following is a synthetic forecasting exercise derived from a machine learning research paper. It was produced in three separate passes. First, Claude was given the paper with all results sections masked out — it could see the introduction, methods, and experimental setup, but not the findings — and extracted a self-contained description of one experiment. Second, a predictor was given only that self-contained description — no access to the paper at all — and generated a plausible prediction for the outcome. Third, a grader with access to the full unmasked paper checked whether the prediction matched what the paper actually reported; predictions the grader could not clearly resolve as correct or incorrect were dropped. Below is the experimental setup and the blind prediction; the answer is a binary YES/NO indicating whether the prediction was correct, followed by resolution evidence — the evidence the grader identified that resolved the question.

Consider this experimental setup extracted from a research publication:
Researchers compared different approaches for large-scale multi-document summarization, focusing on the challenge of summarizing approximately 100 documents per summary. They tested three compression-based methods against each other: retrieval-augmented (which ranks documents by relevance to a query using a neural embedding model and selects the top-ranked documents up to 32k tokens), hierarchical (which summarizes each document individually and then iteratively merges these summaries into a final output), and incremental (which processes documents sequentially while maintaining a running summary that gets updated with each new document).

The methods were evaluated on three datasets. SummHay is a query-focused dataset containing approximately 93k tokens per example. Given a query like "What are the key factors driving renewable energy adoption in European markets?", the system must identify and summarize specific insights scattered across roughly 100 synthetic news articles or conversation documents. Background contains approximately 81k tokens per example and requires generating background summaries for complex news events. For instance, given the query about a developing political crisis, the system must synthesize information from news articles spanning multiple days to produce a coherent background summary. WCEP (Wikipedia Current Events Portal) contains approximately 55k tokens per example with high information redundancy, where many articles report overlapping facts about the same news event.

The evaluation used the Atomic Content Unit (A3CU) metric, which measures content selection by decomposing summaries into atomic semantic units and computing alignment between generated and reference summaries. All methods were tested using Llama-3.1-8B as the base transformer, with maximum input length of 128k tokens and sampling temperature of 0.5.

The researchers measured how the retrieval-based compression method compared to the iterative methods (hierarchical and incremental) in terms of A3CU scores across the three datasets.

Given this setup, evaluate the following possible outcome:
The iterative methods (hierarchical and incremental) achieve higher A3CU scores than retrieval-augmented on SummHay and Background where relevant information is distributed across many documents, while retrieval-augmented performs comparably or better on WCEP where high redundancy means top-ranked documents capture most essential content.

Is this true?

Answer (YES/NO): NO